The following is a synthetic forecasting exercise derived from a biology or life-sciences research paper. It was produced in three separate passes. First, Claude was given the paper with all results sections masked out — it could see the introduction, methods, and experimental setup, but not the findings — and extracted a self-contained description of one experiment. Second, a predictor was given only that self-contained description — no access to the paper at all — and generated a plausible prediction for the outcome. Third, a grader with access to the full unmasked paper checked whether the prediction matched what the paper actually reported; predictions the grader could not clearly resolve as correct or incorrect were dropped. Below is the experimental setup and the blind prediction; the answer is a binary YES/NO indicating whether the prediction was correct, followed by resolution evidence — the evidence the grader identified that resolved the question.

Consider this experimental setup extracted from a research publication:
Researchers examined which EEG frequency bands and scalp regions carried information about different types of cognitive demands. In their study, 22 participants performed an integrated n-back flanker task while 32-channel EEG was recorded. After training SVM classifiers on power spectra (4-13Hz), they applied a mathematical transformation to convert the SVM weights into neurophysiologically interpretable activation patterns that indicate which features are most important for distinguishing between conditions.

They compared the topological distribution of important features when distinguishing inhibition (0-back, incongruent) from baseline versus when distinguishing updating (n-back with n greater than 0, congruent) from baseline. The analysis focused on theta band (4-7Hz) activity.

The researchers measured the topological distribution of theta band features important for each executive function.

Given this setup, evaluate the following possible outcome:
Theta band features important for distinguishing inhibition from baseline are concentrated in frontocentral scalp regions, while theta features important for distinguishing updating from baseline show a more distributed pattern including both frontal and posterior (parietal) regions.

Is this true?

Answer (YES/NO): NO